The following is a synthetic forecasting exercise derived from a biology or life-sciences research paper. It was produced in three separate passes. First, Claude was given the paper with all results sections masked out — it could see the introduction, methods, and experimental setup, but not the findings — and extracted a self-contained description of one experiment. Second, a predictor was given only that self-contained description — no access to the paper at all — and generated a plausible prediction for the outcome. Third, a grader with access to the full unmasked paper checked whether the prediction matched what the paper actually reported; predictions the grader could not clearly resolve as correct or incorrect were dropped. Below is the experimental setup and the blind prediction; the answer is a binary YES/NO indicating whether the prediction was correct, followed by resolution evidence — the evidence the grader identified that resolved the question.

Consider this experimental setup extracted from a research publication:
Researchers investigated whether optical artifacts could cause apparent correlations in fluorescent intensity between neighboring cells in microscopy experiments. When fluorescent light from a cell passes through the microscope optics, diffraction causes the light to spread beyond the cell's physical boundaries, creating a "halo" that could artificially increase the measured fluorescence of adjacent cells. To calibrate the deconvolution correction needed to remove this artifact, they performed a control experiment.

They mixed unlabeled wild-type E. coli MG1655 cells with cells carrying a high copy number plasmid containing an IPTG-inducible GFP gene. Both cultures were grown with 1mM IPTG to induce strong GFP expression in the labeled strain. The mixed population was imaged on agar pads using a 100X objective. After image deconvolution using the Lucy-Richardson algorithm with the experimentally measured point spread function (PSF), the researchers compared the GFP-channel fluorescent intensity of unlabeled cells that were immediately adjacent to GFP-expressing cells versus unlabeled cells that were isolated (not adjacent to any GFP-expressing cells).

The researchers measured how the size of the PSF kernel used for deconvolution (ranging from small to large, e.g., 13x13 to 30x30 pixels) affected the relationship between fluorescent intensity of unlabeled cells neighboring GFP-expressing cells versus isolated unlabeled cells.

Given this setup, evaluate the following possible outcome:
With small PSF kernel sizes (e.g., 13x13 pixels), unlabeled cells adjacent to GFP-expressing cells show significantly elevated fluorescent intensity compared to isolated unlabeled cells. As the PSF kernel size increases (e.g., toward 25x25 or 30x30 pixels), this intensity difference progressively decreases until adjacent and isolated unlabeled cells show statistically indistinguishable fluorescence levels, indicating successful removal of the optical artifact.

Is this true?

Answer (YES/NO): NO